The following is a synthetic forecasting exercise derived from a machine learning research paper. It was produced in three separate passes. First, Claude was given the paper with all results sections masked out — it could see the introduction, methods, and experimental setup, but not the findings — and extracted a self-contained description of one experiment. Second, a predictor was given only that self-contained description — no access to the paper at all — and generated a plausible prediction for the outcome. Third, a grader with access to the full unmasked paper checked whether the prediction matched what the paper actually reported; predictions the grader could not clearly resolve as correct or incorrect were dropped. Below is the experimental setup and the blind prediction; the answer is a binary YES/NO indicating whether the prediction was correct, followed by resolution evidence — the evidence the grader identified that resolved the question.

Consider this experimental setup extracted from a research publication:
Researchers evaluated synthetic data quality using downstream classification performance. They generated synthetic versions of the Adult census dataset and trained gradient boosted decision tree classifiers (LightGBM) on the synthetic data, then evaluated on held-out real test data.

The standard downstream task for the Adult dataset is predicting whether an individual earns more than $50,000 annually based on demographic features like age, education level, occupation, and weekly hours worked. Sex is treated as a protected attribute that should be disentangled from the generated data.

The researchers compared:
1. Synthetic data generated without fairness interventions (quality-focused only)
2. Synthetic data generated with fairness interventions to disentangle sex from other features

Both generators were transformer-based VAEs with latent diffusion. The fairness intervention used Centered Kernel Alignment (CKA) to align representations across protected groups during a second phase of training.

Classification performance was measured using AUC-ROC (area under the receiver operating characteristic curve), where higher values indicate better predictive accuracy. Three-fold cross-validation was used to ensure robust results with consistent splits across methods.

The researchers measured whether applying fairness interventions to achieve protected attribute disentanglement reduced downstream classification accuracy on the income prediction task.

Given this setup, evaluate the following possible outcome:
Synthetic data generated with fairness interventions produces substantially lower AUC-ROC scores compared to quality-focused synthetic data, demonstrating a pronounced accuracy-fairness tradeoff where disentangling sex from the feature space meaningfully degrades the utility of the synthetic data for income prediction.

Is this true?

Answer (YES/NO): NO